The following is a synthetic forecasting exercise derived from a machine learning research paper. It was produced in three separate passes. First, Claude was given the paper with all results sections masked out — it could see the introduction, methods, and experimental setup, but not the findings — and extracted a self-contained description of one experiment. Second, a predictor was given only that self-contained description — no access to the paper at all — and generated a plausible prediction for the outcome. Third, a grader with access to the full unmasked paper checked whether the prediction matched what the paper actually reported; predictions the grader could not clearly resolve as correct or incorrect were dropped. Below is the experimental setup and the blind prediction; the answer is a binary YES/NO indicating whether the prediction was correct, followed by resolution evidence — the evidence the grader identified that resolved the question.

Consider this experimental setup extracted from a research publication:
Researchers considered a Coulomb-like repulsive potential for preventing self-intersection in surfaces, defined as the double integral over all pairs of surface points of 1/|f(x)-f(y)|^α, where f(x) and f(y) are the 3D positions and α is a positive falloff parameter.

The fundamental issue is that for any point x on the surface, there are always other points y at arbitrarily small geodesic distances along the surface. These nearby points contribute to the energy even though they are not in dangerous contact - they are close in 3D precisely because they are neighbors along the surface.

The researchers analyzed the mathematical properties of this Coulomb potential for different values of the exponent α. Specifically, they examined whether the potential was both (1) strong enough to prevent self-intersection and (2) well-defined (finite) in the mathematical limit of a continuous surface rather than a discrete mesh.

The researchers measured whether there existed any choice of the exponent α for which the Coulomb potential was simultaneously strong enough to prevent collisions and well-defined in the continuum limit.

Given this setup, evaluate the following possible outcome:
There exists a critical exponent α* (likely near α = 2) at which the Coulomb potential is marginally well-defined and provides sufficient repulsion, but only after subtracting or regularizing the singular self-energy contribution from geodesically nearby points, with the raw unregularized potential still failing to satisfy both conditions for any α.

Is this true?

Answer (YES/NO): YES